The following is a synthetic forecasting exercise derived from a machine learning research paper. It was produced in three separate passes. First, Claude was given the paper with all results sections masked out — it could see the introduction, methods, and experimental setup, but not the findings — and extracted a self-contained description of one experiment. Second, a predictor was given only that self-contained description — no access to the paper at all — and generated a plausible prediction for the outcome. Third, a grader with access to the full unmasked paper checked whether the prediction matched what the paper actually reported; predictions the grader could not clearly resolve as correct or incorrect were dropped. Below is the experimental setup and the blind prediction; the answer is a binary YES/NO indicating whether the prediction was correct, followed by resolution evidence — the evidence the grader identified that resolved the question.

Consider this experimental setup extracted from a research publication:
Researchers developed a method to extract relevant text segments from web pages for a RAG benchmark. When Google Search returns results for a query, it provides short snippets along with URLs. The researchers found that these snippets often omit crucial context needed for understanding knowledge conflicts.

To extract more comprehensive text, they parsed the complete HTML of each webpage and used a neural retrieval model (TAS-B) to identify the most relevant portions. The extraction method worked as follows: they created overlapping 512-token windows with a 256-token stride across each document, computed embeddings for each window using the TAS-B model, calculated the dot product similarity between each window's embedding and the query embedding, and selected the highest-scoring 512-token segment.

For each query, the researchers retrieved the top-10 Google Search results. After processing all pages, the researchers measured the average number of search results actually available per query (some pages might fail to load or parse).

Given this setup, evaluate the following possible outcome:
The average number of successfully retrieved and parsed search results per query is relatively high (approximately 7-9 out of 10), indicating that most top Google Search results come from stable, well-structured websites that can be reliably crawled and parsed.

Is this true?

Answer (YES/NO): NO